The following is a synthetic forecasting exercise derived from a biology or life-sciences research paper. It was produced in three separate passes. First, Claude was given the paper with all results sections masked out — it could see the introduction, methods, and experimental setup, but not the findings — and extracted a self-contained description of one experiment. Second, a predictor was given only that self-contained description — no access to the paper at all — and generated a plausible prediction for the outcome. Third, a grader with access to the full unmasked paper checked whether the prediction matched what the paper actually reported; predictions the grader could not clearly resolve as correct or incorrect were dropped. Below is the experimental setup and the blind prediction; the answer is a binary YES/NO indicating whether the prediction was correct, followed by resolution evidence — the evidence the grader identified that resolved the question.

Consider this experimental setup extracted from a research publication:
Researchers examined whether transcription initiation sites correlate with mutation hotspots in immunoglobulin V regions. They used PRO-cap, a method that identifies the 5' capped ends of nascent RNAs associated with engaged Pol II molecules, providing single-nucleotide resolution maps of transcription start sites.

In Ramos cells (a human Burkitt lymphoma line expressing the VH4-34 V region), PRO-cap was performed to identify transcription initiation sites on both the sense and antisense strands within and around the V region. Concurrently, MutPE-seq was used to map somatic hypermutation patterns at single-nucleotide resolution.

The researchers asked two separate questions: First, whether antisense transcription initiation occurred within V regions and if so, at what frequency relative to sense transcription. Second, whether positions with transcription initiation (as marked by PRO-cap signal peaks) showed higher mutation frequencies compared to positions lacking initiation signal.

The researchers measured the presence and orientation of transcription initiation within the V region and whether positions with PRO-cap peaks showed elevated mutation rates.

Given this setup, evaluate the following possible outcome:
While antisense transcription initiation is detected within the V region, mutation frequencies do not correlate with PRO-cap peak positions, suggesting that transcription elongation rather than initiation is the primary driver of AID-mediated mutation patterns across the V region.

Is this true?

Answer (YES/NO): NO